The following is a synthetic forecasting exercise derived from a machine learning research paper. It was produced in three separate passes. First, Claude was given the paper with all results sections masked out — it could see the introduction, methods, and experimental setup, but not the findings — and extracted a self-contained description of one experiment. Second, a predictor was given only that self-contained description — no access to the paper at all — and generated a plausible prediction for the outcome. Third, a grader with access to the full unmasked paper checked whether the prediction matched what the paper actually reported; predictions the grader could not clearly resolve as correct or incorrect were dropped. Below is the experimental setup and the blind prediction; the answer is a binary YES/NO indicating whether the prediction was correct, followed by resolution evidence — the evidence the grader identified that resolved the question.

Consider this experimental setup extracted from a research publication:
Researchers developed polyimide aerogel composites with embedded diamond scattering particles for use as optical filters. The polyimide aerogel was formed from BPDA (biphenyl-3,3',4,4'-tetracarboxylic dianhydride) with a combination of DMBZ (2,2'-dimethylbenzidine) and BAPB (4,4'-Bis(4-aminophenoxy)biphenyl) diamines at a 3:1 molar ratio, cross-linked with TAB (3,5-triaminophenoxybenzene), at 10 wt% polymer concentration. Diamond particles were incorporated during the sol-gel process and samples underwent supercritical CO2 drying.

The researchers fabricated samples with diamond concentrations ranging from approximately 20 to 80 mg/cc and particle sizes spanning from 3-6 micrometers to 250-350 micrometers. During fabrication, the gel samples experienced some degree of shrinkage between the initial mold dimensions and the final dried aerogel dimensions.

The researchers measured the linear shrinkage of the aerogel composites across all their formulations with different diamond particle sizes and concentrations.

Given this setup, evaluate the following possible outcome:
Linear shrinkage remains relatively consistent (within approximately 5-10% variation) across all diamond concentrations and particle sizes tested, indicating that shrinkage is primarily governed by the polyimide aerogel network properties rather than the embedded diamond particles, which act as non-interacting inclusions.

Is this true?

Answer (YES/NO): YES